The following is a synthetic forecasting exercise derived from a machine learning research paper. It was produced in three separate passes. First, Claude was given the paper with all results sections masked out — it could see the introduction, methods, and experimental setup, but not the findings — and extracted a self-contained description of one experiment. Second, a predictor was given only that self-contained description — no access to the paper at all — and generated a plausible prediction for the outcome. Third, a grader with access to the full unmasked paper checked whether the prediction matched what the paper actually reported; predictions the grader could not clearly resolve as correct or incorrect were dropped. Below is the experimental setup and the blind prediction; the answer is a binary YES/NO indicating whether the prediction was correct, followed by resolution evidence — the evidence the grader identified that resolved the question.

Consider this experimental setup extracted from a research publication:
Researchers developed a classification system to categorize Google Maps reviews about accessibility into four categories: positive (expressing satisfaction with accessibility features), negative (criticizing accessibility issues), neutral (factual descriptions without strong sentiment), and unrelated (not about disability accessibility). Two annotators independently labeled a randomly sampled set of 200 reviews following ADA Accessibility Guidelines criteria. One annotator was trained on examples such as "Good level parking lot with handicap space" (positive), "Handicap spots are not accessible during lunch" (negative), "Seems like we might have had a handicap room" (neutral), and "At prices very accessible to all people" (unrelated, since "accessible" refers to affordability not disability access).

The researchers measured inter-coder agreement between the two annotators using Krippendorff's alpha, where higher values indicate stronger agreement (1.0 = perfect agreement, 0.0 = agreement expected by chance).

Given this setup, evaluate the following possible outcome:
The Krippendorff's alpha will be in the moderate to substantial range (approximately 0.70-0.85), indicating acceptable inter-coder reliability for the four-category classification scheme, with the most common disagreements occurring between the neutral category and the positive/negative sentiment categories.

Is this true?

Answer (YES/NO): NO